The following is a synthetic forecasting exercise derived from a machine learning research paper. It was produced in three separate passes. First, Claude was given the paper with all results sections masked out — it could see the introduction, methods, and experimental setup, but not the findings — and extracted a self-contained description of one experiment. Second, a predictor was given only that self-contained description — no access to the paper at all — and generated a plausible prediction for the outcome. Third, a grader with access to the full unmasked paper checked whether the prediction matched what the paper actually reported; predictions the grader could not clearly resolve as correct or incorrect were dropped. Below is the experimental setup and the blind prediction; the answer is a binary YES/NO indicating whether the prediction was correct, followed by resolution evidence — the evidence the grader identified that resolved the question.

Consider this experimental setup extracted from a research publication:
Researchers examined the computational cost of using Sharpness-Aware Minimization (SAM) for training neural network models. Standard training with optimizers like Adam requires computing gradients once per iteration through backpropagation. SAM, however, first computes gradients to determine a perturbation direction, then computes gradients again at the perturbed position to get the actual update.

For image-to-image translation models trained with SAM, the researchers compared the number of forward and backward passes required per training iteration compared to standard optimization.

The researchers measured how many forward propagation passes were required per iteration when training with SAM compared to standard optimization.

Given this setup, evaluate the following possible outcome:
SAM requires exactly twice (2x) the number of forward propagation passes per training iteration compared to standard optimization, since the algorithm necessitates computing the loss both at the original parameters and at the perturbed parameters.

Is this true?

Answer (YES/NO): YES